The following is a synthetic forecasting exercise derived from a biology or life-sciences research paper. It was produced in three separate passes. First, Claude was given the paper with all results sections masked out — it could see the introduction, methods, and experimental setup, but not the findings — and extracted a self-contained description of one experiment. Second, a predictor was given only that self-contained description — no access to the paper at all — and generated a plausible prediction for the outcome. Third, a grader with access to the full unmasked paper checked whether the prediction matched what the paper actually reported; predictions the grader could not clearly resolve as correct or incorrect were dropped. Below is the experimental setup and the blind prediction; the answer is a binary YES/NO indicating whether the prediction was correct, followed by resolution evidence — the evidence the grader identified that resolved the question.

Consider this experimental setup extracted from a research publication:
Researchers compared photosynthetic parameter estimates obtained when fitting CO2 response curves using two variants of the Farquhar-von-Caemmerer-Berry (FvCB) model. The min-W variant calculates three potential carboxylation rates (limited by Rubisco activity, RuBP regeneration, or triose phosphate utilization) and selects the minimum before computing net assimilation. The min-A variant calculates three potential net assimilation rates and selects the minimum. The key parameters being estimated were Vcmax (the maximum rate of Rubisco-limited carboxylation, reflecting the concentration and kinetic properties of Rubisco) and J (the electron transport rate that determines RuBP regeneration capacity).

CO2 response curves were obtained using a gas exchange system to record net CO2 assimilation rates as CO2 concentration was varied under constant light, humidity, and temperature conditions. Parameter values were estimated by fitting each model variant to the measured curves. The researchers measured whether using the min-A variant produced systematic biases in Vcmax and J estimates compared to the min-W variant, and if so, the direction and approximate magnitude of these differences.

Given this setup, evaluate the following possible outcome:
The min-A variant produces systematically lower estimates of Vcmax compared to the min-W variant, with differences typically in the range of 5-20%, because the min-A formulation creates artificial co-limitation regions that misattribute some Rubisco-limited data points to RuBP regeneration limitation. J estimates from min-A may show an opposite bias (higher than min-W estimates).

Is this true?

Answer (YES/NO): NO